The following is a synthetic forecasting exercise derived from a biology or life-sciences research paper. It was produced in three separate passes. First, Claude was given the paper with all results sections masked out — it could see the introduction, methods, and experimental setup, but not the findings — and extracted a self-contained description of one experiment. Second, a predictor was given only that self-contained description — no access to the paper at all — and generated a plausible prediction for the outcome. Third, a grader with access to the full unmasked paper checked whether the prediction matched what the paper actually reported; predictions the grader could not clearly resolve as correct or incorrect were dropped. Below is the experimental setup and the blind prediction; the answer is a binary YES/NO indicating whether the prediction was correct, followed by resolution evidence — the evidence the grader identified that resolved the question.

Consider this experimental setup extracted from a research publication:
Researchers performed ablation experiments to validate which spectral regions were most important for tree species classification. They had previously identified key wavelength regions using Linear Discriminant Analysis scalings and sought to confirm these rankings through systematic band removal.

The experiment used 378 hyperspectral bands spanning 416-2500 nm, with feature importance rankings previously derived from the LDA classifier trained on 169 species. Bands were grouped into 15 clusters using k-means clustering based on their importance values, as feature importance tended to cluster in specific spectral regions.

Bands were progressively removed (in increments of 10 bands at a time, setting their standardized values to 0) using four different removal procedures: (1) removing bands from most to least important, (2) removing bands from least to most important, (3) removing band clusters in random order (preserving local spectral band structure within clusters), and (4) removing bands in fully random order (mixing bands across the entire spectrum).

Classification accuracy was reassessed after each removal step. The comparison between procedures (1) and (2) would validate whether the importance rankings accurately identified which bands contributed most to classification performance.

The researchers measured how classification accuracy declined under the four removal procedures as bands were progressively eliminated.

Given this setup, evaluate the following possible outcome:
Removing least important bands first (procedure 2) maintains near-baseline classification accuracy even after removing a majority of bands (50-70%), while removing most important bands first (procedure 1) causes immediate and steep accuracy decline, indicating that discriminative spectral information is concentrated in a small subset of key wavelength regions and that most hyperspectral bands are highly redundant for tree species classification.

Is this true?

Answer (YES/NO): NO